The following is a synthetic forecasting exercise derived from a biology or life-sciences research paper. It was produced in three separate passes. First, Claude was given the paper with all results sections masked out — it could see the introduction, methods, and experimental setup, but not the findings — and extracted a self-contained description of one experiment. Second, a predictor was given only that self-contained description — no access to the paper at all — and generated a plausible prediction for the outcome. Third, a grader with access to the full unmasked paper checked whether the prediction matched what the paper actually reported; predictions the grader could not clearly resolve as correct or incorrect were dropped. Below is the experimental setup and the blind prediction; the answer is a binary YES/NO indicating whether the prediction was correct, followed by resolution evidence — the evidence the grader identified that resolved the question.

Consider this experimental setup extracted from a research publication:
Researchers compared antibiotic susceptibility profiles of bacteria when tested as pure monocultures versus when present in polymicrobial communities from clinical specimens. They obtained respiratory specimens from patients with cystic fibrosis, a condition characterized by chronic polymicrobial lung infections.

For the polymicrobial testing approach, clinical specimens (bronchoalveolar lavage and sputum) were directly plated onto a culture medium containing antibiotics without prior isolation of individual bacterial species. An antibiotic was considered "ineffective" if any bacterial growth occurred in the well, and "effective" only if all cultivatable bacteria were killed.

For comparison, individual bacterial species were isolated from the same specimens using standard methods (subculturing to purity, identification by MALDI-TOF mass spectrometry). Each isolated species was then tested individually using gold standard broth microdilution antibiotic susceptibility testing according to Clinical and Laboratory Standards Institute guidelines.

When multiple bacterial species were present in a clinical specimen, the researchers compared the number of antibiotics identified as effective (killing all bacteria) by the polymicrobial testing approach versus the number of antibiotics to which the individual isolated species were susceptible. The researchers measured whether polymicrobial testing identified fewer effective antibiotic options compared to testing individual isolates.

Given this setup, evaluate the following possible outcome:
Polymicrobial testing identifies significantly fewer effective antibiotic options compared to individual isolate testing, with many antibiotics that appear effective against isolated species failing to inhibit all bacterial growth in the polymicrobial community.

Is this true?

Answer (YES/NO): YES